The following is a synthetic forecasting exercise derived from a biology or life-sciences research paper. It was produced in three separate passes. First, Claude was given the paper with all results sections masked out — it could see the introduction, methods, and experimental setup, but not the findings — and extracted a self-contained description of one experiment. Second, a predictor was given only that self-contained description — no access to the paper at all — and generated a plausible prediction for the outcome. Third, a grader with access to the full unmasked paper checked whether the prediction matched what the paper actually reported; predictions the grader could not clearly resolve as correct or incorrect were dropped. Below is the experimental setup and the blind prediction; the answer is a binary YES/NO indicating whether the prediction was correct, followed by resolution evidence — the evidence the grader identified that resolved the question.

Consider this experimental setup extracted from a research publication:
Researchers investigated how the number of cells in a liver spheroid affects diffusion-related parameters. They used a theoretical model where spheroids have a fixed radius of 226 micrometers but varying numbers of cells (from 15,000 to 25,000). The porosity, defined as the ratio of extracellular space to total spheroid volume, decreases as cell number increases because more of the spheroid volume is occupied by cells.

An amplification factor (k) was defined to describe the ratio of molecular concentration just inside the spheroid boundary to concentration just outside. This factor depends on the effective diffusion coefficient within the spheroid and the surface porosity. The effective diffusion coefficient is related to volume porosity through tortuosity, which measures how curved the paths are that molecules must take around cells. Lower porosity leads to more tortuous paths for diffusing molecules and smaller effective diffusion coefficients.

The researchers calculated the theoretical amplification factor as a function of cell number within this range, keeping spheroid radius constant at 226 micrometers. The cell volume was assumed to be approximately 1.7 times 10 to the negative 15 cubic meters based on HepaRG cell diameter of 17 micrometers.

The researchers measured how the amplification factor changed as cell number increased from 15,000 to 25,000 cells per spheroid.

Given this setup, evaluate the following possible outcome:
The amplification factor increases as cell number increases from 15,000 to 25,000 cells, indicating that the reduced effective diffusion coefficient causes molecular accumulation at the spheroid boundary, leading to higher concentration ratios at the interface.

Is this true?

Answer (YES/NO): YES